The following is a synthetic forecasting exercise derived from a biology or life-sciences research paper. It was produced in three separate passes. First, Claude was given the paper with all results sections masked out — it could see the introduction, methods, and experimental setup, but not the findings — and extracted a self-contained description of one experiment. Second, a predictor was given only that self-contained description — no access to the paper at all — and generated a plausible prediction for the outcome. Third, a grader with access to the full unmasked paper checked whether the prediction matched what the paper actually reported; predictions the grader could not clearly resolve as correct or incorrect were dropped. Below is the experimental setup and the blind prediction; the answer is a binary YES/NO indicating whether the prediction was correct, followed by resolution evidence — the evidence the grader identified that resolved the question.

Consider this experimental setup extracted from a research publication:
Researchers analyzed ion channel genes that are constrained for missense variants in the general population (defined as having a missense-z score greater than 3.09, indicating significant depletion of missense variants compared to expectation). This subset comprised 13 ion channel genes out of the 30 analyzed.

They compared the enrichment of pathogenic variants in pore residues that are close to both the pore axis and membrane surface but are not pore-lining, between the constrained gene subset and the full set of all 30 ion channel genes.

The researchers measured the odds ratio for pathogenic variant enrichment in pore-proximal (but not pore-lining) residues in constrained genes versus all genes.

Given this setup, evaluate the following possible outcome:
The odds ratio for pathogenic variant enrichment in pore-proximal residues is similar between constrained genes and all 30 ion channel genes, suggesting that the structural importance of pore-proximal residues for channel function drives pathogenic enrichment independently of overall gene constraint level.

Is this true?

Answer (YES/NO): NO